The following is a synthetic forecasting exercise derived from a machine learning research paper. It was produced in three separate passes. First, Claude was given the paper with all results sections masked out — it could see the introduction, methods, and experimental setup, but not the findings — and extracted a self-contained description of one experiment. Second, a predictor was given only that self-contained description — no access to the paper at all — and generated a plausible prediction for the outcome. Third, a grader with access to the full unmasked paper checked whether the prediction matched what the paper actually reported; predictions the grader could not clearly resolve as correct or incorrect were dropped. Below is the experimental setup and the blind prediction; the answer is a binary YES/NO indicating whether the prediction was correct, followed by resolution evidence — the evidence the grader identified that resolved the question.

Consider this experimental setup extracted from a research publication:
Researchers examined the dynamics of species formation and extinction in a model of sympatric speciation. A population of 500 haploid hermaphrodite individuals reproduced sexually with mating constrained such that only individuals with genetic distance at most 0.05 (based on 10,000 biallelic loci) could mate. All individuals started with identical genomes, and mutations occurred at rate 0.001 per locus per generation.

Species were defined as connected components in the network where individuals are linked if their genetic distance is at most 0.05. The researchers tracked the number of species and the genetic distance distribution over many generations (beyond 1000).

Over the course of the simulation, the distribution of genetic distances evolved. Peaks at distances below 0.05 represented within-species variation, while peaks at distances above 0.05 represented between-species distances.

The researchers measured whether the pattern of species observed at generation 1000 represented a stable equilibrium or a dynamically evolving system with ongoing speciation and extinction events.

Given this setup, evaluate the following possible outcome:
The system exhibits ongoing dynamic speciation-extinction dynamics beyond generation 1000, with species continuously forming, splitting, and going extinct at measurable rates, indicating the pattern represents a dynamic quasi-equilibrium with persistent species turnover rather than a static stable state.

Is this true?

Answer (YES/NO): YES